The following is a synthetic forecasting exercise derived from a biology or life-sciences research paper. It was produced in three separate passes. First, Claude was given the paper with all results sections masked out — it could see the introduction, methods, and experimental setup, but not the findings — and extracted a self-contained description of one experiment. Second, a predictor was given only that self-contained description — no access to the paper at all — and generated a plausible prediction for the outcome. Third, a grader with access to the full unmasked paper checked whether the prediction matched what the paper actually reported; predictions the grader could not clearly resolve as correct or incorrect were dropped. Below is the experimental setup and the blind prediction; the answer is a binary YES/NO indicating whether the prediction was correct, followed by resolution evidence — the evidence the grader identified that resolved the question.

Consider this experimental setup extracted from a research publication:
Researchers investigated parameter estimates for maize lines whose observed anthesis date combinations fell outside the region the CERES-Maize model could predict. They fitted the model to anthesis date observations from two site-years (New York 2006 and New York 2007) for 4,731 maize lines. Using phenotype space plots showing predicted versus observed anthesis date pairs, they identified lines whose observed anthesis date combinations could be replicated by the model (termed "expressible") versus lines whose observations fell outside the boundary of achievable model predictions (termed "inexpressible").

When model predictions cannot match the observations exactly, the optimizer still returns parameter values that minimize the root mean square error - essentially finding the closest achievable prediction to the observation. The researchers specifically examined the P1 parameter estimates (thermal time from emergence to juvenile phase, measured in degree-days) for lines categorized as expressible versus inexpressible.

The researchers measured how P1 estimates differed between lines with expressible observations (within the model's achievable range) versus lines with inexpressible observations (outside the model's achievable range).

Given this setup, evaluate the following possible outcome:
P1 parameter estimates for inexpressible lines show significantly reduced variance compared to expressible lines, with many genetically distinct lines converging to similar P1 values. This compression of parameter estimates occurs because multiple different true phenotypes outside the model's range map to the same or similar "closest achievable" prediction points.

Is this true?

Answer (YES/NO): NO